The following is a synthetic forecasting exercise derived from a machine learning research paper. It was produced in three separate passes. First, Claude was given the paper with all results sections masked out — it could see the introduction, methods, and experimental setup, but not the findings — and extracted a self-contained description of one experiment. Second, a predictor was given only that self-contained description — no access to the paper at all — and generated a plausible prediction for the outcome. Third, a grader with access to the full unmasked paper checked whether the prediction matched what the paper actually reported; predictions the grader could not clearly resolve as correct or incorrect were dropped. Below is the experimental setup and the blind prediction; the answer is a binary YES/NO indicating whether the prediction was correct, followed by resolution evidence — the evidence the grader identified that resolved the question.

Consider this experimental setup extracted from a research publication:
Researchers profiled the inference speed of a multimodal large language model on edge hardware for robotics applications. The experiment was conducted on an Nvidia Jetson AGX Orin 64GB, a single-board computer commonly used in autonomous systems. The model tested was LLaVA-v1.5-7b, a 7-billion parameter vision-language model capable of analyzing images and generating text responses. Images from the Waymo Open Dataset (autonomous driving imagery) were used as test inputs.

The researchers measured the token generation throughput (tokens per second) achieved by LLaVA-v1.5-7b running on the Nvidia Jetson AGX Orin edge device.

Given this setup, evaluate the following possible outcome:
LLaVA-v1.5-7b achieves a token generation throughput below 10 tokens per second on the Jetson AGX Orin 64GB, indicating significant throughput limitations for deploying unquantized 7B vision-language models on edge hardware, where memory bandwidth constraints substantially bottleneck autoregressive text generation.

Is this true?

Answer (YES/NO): NO